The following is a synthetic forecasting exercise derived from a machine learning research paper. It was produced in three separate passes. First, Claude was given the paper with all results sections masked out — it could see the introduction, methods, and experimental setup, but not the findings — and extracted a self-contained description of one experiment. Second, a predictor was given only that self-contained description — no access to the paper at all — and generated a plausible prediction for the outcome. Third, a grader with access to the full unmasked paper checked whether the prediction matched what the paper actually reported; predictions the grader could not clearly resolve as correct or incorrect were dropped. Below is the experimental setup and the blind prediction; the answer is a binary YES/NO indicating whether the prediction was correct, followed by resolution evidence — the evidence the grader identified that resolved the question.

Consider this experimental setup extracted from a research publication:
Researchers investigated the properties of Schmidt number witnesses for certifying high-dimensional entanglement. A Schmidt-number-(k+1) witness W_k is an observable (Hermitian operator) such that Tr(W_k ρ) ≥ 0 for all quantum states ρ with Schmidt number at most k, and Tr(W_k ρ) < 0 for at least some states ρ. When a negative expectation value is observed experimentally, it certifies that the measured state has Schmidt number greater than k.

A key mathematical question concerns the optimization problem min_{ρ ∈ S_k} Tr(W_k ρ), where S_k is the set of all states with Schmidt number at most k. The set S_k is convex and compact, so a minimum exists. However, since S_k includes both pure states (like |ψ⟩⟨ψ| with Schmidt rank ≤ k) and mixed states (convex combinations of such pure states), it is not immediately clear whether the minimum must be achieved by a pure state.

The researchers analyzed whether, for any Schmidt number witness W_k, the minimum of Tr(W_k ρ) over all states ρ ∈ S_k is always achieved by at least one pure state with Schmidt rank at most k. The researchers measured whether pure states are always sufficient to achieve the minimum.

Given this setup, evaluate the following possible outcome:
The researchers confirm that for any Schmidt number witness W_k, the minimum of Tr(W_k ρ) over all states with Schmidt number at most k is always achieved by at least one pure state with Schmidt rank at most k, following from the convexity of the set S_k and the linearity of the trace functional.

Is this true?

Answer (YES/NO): YES